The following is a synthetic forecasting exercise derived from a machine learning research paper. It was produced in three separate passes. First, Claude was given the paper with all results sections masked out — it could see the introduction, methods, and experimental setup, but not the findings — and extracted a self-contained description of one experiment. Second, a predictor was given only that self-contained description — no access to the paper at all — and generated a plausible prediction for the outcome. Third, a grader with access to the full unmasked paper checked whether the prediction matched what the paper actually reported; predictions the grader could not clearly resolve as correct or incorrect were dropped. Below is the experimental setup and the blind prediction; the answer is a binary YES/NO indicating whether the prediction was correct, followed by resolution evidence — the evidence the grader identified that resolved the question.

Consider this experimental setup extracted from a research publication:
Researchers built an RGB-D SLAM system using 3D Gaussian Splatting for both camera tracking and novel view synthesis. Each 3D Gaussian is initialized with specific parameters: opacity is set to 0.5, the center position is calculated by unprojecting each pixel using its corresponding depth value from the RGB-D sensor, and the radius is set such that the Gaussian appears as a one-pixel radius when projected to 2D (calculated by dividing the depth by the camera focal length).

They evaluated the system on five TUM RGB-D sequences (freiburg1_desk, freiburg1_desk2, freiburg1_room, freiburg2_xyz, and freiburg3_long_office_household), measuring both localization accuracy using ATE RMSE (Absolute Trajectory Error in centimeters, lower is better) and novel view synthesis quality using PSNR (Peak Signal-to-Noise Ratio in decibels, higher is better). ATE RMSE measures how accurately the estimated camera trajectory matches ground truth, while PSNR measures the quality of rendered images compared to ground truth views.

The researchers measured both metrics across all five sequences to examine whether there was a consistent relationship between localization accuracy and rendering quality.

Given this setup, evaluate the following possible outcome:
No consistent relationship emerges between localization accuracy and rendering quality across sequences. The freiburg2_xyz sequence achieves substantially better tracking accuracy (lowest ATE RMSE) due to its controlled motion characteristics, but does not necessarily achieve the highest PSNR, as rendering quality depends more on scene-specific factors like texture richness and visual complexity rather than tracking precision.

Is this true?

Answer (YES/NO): NO